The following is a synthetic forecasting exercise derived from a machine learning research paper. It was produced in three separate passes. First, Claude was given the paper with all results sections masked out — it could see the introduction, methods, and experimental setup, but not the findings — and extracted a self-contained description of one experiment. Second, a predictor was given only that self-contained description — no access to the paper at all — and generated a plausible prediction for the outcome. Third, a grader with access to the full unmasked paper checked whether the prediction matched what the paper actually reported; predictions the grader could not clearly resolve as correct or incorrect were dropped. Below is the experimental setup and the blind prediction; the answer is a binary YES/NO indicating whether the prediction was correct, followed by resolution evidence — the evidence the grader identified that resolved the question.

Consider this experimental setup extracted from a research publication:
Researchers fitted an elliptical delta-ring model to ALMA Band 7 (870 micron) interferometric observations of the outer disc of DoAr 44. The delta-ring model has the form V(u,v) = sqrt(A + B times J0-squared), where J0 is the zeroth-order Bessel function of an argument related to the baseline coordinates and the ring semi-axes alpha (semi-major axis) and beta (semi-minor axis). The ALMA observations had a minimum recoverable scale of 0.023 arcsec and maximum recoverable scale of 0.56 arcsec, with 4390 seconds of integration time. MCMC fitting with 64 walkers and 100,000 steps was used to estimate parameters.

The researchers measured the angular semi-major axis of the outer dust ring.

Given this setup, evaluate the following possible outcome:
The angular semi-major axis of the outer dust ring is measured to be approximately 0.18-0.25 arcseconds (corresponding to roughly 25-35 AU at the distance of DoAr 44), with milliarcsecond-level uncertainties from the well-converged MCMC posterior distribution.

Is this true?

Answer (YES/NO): NO